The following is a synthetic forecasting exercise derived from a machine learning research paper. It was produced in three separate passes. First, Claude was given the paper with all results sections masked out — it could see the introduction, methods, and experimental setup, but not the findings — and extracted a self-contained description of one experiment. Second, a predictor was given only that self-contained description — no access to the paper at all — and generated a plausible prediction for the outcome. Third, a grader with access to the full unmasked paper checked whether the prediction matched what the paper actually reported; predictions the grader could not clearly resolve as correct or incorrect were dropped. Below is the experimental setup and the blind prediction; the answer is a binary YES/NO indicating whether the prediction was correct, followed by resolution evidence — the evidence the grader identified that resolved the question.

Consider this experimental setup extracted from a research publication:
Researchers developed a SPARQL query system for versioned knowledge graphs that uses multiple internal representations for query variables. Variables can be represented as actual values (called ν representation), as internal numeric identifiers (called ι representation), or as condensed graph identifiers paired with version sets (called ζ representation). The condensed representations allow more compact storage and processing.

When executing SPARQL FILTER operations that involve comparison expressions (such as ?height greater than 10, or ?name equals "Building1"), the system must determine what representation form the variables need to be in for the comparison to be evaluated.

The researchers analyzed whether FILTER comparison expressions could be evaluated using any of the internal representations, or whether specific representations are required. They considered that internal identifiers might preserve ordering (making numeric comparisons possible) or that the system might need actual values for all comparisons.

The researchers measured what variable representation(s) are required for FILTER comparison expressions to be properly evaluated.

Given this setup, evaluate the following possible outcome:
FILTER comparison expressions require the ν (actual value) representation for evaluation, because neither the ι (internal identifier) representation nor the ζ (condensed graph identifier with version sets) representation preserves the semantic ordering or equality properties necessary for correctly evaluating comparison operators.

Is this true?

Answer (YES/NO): NO